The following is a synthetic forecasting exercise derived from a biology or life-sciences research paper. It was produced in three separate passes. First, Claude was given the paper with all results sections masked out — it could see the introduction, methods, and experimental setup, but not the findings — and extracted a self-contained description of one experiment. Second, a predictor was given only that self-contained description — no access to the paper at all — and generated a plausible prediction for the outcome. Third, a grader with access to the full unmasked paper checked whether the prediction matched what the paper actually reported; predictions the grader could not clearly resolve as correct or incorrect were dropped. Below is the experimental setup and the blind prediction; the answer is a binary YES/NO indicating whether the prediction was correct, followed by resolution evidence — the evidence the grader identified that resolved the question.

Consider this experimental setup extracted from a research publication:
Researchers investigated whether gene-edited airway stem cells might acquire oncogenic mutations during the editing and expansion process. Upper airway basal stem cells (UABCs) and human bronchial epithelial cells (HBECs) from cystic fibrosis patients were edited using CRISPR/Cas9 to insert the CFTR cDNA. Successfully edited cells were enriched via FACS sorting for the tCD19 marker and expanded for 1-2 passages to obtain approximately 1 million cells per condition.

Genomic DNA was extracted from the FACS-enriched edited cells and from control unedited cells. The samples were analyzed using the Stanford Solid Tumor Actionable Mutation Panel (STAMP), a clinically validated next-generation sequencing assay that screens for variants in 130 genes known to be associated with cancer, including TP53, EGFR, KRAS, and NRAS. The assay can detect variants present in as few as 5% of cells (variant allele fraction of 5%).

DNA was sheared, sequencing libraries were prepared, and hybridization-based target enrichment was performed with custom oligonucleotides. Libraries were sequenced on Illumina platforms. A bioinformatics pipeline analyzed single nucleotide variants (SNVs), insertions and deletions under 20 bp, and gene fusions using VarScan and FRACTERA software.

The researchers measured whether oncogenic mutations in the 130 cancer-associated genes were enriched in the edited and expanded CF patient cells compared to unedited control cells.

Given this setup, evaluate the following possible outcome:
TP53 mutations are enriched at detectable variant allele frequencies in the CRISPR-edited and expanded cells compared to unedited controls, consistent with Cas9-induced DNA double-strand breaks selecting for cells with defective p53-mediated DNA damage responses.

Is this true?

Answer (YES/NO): NO